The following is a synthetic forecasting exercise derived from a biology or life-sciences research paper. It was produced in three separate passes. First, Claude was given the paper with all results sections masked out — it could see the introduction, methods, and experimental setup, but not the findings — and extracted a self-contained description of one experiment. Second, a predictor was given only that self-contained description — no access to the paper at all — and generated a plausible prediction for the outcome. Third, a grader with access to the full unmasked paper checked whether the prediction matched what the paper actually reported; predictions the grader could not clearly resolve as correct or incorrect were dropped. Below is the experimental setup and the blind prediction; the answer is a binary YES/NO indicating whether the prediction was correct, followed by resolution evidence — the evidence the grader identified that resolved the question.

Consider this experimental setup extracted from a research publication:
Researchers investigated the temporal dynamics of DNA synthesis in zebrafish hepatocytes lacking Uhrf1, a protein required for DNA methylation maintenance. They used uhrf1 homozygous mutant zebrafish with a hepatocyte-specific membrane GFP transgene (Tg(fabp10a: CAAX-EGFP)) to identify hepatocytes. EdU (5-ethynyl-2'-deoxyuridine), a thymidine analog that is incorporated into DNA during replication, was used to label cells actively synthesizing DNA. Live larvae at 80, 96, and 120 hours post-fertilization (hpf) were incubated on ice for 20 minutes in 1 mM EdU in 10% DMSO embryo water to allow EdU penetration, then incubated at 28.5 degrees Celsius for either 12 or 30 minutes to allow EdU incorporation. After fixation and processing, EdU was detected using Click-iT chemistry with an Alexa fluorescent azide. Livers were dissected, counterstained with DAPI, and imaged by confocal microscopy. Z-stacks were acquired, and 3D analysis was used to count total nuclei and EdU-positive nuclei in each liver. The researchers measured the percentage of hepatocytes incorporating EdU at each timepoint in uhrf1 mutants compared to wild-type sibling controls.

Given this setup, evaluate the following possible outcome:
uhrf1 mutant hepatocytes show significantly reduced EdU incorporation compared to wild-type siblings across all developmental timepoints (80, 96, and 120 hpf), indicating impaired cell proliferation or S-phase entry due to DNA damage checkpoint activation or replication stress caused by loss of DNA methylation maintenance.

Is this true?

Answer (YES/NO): NO